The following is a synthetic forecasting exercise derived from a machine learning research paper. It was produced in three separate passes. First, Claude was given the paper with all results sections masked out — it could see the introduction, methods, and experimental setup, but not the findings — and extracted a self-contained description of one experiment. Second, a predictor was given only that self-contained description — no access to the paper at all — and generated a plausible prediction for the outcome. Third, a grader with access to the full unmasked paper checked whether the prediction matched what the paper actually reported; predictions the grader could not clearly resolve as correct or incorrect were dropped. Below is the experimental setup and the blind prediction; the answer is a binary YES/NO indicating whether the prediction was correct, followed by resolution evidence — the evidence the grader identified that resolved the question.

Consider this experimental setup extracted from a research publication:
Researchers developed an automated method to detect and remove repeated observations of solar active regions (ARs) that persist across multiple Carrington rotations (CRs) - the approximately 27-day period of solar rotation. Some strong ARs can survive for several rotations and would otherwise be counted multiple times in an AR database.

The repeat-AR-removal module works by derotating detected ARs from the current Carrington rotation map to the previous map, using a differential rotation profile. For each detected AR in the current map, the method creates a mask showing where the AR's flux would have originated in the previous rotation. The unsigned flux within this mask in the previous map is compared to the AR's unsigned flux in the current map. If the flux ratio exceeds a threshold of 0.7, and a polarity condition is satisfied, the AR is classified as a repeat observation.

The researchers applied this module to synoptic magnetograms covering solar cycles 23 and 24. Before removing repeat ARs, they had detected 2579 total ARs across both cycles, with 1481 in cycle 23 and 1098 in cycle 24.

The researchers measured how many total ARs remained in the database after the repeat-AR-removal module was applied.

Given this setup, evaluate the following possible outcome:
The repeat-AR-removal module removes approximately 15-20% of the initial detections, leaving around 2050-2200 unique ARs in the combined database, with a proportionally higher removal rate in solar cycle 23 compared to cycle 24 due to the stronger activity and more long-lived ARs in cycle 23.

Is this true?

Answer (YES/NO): NO